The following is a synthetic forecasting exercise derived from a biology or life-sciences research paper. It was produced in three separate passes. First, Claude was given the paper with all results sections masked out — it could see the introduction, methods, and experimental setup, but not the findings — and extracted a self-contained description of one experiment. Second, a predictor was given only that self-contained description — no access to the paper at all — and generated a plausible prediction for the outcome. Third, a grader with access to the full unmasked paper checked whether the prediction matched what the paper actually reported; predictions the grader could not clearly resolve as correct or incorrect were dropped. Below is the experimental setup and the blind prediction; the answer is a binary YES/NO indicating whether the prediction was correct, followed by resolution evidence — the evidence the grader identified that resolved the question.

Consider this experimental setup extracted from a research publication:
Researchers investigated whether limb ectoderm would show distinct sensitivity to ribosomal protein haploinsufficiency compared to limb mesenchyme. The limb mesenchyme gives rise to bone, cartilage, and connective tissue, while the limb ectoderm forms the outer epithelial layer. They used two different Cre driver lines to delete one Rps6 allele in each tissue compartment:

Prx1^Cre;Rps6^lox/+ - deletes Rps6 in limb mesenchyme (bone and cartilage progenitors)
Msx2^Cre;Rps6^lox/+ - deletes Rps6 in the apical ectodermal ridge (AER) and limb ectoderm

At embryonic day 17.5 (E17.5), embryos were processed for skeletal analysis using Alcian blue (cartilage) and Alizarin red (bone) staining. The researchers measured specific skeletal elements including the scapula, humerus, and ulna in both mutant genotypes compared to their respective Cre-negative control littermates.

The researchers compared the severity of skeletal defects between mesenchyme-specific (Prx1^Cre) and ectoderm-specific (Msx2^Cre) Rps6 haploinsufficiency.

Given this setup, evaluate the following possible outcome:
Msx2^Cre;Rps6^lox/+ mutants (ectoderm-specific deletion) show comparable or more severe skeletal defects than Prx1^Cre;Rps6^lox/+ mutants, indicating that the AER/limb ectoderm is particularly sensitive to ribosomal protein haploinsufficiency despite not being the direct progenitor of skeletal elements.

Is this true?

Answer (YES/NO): NO